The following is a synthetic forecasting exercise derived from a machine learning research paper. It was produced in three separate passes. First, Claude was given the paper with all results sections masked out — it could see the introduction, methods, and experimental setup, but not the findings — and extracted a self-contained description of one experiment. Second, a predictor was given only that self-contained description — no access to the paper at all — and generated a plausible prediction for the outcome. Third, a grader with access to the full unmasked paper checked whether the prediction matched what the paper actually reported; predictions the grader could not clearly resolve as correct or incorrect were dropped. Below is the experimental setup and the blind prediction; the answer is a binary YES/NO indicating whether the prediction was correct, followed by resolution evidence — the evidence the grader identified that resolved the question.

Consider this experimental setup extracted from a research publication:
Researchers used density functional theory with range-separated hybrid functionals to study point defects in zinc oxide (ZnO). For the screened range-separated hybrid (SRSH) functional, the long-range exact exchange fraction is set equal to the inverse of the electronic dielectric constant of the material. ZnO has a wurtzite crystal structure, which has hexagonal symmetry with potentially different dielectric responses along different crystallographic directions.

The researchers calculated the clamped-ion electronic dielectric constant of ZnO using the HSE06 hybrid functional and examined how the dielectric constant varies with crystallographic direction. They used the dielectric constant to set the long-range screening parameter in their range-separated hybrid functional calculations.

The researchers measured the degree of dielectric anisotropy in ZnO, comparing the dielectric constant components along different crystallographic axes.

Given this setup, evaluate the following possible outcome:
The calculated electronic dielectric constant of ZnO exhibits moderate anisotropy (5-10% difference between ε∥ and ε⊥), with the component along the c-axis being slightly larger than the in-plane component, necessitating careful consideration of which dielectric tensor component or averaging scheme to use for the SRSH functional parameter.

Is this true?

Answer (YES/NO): NO